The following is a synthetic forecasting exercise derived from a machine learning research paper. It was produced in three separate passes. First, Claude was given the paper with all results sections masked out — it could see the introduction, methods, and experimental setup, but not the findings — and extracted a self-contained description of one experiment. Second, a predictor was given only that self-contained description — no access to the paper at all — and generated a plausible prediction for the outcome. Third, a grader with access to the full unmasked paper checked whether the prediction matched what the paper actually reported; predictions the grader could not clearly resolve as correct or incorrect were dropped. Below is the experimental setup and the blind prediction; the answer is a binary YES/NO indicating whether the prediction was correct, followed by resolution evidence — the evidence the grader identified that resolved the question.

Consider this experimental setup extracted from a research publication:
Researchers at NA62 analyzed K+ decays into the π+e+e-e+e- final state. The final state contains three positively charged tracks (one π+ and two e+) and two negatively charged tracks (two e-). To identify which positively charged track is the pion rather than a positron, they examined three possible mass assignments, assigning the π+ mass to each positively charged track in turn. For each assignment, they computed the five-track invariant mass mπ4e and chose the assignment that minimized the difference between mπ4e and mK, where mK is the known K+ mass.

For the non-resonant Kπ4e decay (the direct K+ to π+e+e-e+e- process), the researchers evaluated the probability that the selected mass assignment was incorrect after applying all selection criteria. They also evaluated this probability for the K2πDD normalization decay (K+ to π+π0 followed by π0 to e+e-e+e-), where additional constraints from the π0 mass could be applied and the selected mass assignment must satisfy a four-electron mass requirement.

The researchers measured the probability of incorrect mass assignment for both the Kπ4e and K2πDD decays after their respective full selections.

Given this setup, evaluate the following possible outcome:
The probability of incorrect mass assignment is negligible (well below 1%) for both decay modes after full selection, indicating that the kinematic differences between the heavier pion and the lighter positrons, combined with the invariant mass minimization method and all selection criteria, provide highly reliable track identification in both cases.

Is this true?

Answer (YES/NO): NO